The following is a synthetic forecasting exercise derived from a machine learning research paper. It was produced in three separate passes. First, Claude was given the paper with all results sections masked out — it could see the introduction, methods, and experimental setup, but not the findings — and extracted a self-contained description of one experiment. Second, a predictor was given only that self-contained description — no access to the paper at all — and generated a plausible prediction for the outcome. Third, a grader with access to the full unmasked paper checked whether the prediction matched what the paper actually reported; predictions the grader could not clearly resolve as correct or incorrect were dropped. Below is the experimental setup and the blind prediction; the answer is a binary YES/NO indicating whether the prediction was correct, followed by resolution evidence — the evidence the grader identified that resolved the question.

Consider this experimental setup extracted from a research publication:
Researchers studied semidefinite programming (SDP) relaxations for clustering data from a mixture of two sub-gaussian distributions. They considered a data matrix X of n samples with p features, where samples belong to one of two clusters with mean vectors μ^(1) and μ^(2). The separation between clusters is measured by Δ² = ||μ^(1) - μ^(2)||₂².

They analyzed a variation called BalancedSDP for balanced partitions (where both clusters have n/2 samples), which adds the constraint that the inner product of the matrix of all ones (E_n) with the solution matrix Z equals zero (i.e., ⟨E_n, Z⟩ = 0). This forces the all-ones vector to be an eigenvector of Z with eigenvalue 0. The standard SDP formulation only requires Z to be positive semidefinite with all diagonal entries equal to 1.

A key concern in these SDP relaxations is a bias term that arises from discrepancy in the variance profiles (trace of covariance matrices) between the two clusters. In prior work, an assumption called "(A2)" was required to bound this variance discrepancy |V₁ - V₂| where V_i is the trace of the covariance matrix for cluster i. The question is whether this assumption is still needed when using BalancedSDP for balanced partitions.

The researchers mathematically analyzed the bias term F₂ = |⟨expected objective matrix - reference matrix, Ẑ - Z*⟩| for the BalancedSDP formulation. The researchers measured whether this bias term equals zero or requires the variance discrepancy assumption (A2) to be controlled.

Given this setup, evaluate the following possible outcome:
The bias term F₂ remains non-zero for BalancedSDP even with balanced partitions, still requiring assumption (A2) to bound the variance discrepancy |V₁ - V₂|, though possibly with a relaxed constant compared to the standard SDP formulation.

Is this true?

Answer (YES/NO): NO